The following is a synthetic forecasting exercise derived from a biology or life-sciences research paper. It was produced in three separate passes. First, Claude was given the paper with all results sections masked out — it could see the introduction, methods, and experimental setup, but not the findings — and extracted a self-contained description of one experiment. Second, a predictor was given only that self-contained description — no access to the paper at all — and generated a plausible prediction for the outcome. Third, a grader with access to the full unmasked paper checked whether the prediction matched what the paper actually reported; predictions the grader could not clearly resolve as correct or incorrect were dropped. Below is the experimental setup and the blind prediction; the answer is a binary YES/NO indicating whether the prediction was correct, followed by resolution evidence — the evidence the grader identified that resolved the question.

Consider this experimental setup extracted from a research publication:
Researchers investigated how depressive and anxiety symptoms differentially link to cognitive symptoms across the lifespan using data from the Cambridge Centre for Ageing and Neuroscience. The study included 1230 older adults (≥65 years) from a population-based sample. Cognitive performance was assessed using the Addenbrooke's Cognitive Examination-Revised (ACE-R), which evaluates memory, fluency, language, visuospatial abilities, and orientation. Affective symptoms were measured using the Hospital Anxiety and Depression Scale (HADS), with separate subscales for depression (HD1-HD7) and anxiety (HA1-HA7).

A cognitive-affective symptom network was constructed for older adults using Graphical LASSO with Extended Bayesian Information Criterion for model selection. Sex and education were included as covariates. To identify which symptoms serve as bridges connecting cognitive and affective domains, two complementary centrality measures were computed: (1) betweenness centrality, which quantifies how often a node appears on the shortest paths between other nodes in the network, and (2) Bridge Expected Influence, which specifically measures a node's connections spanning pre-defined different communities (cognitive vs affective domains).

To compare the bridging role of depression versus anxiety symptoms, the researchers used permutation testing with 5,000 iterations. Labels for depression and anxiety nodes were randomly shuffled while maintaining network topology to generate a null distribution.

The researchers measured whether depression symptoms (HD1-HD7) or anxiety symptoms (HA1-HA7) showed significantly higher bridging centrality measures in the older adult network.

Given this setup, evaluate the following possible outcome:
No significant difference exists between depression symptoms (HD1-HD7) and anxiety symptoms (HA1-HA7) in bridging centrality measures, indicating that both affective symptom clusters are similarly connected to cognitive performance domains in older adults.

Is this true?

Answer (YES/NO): NO